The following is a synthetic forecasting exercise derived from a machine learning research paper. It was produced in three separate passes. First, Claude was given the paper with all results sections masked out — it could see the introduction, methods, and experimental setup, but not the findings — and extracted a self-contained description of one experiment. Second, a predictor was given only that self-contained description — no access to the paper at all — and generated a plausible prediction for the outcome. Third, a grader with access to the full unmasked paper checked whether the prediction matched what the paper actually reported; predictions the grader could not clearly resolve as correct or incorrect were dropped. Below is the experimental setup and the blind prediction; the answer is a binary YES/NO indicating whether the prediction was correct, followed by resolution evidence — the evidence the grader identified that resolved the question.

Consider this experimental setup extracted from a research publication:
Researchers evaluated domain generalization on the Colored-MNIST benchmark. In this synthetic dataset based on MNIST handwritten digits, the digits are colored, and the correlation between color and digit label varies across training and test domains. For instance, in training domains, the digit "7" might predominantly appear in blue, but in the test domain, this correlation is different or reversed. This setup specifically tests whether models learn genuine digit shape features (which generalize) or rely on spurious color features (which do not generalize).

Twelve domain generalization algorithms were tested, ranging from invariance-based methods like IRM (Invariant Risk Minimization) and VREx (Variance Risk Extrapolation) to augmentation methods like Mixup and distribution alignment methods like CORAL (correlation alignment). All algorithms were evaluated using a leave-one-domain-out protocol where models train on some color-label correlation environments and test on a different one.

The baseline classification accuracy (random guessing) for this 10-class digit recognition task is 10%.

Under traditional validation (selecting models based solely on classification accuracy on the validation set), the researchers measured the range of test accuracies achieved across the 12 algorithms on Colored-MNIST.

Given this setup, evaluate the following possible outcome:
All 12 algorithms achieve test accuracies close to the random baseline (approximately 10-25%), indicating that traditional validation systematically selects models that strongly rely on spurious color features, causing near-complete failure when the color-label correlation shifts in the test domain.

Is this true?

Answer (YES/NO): NO